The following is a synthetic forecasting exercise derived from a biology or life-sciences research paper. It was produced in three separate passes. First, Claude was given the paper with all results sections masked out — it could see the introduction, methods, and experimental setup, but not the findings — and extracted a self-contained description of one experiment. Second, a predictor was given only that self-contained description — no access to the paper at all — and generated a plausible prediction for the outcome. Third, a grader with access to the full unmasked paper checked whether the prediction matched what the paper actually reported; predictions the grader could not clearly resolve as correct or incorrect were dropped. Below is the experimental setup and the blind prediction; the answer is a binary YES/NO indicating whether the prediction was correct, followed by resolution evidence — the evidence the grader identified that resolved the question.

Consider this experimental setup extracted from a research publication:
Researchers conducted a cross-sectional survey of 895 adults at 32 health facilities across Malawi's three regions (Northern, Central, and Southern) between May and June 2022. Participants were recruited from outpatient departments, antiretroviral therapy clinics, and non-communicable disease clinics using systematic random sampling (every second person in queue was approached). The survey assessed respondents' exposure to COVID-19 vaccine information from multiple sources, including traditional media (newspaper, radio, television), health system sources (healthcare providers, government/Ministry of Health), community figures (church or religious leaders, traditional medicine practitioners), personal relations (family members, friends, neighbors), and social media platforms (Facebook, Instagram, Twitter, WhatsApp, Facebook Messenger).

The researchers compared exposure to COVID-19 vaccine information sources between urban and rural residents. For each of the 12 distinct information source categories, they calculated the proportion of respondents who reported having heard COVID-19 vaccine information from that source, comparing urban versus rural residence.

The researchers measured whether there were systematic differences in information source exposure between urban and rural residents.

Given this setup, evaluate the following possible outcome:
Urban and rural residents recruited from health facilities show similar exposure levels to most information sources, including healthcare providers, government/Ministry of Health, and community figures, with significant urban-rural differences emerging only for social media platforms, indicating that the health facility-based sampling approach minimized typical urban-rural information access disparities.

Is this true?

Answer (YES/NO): NO